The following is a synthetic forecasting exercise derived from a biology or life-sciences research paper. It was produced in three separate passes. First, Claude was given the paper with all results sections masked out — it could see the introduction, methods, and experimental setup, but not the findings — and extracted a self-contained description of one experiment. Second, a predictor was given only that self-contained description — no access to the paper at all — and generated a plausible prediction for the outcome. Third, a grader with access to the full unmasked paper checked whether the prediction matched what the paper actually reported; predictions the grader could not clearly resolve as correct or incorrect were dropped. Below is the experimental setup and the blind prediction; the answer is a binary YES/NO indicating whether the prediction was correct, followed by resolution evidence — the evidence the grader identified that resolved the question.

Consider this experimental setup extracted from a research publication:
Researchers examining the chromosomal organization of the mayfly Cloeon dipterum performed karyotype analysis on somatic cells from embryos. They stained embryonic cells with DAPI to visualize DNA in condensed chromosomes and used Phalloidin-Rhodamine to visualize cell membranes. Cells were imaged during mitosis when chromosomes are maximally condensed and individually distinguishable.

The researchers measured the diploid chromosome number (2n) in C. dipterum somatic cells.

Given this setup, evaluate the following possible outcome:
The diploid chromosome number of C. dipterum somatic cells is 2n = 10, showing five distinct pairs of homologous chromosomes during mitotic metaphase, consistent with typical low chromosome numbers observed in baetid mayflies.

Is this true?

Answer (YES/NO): YES